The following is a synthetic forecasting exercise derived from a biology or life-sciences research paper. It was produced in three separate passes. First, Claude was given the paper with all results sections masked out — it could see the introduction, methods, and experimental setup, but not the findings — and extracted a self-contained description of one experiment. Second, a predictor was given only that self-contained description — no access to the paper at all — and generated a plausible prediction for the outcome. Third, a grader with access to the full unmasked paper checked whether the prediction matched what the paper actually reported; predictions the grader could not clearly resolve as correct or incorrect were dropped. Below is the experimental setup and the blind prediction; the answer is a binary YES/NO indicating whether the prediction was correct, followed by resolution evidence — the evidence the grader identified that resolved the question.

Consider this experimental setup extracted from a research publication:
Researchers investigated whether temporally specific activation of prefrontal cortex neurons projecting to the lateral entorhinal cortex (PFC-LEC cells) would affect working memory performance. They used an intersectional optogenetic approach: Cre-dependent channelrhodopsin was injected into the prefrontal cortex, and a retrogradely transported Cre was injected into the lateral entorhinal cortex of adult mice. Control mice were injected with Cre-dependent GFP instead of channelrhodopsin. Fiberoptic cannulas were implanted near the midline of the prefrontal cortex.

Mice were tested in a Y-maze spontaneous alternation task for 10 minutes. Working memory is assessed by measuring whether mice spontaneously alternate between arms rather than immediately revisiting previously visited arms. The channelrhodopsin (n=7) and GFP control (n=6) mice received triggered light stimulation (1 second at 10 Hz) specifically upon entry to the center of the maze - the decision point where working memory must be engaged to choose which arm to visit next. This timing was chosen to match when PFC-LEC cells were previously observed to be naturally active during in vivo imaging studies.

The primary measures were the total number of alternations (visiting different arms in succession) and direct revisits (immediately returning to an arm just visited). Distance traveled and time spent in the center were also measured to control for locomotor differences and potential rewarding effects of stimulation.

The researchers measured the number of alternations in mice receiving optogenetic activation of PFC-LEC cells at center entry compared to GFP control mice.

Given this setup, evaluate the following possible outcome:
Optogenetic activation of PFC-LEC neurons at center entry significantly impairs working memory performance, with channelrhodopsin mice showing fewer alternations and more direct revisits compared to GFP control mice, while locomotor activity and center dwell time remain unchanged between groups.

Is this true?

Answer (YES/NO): NO